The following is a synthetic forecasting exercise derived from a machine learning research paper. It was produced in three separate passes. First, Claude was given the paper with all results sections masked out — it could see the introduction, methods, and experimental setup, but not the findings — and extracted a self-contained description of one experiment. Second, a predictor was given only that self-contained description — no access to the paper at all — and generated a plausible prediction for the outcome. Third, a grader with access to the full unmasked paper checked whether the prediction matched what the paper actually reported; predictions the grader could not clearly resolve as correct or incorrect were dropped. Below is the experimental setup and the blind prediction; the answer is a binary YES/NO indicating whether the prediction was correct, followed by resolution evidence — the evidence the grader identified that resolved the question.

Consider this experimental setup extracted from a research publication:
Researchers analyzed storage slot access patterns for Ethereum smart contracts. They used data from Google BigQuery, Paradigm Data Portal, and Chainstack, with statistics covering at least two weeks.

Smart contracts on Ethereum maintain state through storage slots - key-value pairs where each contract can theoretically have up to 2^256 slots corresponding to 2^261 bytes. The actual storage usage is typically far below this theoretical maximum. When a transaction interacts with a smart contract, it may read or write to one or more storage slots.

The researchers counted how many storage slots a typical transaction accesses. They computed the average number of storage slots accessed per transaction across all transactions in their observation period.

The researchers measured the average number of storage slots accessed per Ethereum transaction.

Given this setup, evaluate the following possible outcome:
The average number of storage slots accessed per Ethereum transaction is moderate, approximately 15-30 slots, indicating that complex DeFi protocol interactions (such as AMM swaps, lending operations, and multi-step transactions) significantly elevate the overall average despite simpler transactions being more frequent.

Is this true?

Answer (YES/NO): NO